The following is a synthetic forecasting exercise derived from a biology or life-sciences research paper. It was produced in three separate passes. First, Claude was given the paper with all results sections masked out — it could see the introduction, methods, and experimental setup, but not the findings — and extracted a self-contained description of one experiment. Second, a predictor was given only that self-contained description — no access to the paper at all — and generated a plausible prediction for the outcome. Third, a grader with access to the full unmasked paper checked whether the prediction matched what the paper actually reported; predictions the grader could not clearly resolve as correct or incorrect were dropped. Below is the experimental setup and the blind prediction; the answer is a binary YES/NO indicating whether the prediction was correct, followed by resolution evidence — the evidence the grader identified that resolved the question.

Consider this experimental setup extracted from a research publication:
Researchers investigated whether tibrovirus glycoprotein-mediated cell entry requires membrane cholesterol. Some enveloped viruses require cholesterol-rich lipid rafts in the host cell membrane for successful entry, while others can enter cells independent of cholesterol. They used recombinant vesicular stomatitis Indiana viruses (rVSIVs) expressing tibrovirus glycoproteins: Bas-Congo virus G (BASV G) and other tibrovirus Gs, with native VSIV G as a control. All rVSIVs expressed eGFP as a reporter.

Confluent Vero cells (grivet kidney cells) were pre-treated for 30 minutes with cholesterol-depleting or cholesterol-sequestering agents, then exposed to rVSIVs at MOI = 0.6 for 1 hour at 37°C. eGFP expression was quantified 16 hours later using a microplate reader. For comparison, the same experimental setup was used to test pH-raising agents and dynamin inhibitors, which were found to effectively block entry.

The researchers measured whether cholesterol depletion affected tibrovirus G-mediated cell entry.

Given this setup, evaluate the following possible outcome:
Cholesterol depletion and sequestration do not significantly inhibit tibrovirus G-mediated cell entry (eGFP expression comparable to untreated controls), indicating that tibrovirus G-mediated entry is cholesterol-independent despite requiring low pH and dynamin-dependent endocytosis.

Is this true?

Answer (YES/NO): YES